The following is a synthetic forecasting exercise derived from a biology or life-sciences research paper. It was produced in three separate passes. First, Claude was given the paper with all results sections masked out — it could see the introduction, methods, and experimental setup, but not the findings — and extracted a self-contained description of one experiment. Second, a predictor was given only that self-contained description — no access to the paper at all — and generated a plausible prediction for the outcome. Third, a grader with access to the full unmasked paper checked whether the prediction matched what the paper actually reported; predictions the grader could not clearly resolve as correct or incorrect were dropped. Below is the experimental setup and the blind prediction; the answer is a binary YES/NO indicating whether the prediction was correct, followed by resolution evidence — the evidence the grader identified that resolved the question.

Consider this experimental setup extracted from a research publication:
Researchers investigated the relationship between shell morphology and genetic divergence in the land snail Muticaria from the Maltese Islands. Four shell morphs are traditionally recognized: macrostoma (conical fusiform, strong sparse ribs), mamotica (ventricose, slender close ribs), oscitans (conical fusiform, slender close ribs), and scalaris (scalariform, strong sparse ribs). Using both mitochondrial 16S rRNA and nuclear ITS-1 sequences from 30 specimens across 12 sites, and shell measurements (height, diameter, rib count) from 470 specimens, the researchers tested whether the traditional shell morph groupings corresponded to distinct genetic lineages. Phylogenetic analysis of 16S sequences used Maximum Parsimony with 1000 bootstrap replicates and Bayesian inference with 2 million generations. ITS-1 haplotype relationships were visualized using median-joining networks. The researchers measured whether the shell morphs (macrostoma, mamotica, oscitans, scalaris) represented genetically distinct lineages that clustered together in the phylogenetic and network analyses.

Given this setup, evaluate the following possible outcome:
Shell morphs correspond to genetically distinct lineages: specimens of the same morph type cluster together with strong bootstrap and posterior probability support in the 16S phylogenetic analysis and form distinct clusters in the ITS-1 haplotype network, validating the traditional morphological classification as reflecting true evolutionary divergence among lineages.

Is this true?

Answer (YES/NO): NO